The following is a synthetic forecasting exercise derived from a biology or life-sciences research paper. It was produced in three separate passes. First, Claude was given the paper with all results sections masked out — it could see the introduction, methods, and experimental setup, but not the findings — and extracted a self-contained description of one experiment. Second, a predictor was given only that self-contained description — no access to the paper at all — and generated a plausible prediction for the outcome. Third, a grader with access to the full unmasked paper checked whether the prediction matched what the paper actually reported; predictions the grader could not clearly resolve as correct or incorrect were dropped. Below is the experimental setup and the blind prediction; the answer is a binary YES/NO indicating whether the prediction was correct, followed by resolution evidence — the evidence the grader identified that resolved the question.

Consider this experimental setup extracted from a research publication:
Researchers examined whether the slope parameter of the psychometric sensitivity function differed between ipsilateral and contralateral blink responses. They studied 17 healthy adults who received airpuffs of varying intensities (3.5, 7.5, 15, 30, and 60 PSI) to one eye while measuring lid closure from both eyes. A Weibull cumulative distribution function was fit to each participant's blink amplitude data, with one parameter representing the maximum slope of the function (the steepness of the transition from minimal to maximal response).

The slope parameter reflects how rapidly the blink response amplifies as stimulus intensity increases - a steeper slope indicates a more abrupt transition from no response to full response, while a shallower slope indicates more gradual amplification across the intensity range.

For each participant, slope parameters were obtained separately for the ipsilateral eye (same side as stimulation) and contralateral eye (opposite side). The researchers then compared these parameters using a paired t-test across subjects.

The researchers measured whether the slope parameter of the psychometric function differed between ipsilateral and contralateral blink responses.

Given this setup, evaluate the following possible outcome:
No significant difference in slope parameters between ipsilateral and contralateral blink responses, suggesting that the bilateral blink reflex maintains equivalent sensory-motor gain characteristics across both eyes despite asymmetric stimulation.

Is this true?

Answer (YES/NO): YES